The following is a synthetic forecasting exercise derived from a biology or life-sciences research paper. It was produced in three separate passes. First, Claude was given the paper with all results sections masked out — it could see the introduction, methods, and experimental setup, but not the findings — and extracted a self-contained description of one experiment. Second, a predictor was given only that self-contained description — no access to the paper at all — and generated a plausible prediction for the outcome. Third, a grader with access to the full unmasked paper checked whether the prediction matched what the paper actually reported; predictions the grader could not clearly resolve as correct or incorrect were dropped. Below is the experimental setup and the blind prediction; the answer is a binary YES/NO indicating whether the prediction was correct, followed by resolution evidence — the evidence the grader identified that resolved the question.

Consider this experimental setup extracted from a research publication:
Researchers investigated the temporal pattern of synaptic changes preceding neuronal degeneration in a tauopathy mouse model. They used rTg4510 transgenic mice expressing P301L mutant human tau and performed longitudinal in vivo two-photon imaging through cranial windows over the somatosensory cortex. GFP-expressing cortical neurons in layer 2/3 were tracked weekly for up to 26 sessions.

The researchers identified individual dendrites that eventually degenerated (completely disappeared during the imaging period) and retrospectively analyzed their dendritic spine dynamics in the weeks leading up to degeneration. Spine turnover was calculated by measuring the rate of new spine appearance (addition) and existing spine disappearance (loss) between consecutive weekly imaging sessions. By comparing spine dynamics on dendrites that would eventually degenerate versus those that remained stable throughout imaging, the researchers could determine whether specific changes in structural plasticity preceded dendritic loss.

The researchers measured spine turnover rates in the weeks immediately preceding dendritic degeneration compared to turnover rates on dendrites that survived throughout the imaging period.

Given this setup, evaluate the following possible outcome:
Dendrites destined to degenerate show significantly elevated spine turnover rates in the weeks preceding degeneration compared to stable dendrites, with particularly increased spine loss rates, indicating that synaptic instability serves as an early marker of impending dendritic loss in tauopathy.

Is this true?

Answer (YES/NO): NO